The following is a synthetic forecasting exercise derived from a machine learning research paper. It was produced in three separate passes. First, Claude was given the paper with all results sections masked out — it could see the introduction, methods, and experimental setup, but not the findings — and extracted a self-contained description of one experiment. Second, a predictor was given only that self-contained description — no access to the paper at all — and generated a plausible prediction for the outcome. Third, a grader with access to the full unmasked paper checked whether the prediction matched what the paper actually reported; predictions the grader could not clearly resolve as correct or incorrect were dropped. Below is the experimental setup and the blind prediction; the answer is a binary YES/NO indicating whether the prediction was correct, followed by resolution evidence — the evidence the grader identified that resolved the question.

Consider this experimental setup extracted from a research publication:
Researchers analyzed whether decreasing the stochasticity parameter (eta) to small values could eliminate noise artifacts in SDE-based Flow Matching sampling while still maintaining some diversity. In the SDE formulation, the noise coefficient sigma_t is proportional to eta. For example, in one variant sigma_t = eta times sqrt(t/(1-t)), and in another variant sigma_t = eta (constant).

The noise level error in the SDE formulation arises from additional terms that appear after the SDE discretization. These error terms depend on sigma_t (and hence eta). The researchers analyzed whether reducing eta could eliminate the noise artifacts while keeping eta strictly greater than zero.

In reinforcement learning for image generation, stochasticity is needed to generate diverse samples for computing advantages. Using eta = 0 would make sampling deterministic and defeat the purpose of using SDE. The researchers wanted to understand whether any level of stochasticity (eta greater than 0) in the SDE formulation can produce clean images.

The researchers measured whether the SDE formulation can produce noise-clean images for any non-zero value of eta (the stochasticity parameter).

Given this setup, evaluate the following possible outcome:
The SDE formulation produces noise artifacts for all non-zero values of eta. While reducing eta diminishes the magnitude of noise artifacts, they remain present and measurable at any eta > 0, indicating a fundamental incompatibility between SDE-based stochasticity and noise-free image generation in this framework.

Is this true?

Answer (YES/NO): YES